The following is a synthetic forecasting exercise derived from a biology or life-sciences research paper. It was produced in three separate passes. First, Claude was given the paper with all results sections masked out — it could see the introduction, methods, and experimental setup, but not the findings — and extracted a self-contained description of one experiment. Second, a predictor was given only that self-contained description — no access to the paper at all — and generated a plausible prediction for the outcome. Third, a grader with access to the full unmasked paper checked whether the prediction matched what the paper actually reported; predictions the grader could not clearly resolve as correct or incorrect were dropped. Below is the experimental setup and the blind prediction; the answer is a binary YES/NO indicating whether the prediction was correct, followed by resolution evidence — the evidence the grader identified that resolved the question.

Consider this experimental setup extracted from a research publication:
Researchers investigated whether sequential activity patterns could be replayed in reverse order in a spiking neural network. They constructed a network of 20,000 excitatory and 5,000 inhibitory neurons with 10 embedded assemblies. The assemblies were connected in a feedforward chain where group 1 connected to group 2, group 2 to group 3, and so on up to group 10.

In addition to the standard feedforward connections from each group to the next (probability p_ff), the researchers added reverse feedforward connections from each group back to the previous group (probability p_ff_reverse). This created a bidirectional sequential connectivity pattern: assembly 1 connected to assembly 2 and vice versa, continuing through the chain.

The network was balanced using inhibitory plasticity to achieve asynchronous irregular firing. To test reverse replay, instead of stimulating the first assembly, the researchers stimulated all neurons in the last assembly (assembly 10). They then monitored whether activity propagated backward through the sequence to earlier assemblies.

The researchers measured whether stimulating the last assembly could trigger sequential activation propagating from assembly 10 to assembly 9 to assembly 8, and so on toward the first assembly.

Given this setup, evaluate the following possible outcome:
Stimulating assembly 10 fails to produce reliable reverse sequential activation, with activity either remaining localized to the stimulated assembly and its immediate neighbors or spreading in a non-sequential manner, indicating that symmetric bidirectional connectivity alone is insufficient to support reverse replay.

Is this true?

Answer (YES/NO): NO